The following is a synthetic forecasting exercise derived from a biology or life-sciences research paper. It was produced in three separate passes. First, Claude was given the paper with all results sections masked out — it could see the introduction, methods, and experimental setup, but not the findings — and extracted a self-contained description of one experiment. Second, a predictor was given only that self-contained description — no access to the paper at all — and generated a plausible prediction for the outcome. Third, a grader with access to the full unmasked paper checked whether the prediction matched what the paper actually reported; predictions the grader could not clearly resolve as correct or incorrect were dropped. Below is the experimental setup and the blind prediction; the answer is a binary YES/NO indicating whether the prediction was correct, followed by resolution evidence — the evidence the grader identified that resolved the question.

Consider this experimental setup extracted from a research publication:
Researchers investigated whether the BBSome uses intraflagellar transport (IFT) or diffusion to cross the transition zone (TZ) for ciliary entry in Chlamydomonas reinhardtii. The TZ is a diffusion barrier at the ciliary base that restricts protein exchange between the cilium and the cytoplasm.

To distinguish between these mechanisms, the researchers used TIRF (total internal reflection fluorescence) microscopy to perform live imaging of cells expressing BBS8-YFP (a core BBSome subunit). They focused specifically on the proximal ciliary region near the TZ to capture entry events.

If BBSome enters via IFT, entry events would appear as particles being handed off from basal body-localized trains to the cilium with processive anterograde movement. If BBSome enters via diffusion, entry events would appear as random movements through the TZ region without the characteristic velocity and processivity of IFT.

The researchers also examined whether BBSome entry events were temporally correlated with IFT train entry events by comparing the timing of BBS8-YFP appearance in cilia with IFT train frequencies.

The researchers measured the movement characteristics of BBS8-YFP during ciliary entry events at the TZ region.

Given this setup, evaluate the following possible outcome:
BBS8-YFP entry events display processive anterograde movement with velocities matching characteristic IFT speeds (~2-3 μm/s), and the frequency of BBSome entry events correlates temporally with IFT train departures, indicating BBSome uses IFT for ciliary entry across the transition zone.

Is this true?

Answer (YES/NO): NO